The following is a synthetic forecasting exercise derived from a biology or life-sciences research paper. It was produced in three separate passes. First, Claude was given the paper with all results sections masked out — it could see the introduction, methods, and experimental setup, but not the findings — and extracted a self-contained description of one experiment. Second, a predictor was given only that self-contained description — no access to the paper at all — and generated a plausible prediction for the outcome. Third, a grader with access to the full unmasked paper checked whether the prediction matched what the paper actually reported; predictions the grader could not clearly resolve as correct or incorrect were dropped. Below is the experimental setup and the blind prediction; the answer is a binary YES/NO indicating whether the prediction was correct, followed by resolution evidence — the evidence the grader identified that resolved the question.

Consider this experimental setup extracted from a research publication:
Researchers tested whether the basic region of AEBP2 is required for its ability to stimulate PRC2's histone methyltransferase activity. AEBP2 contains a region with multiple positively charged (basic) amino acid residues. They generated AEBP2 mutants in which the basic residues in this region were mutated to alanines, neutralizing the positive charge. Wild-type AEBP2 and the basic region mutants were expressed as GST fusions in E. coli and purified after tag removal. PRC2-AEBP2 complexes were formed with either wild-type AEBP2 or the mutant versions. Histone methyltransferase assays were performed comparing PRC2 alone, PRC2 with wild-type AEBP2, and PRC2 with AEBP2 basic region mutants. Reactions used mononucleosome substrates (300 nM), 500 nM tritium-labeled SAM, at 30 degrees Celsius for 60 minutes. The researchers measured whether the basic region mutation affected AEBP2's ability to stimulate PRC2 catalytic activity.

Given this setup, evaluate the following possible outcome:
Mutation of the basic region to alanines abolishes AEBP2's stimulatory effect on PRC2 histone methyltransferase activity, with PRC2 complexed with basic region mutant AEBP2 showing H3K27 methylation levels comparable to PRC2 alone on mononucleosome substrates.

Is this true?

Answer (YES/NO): YES